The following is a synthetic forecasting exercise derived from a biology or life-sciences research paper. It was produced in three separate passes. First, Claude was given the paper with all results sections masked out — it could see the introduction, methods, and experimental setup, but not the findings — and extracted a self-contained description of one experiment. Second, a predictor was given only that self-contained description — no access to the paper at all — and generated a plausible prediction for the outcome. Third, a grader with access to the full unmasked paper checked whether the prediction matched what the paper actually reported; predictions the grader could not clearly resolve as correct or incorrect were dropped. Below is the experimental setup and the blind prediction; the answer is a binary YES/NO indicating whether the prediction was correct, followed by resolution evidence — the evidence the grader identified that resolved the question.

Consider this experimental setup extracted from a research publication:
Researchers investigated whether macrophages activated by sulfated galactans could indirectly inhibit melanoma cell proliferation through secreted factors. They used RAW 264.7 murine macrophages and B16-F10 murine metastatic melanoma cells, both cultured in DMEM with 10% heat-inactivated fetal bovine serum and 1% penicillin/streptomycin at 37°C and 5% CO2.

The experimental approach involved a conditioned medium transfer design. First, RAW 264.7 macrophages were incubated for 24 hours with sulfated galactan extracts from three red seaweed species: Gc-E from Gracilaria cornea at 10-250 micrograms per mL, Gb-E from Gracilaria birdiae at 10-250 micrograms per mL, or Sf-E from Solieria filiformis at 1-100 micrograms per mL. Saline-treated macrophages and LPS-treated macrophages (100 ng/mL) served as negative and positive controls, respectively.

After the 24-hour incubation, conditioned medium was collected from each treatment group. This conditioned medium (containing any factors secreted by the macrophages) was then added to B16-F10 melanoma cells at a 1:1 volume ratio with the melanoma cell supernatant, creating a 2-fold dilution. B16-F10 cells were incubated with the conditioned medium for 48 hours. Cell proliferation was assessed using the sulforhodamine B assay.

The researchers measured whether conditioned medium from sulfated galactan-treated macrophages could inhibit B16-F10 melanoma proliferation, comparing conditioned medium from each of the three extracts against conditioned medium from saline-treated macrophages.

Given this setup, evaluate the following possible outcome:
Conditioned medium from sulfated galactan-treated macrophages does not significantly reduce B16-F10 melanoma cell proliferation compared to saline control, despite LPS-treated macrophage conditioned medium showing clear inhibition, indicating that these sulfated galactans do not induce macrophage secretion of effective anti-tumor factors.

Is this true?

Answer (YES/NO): NO